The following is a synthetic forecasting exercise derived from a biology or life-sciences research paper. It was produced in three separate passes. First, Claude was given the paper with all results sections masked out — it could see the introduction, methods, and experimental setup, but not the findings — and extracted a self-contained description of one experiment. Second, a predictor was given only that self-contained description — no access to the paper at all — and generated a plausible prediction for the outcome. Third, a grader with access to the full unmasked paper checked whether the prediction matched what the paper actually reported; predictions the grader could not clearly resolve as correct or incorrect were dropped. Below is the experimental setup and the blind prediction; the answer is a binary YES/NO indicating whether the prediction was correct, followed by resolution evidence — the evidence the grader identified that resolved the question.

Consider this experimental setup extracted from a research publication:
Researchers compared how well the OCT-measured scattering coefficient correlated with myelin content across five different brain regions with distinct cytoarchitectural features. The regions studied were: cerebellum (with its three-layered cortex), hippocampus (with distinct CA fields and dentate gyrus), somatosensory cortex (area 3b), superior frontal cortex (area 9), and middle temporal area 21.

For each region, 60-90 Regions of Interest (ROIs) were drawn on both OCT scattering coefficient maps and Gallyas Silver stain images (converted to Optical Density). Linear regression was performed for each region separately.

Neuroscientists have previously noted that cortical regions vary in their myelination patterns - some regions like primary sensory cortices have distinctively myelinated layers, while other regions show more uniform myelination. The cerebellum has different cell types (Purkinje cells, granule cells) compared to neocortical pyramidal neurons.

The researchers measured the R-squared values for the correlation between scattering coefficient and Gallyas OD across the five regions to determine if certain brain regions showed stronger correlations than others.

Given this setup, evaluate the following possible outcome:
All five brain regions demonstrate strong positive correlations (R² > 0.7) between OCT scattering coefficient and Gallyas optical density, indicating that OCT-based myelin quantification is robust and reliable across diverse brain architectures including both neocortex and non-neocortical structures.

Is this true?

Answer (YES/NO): YES